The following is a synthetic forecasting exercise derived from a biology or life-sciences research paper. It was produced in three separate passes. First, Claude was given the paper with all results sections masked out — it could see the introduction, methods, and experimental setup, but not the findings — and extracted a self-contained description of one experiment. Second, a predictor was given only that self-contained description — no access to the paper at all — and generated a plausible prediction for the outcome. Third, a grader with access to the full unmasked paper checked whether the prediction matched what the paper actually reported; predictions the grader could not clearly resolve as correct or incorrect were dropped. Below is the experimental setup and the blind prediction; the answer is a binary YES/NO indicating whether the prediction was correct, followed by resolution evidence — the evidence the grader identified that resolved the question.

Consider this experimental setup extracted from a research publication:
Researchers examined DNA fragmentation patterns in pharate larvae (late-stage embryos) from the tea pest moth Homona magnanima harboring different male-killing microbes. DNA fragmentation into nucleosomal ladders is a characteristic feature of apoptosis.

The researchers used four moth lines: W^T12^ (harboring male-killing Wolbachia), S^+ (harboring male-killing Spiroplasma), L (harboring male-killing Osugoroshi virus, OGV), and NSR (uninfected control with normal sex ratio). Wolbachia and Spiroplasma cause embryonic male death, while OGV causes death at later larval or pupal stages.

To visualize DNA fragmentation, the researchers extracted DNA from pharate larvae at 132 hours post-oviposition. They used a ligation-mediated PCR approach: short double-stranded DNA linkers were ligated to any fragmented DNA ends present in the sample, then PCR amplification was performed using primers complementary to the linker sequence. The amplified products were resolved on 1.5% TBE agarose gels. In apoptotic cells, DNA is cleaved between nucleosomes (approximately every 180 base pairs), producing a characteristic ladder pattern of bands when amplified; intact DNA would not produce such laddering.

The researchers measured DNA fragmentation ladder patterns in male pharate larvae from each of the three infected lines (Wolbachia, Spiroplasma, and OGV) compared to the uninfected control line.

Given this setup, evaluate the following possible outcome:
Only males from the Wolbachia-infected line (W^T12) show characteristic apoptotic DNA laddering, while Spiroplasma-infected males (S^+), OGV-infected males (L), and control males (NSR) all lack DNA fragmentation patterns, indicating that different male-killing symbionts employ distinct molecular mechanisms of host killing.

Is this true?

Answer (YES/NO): NO